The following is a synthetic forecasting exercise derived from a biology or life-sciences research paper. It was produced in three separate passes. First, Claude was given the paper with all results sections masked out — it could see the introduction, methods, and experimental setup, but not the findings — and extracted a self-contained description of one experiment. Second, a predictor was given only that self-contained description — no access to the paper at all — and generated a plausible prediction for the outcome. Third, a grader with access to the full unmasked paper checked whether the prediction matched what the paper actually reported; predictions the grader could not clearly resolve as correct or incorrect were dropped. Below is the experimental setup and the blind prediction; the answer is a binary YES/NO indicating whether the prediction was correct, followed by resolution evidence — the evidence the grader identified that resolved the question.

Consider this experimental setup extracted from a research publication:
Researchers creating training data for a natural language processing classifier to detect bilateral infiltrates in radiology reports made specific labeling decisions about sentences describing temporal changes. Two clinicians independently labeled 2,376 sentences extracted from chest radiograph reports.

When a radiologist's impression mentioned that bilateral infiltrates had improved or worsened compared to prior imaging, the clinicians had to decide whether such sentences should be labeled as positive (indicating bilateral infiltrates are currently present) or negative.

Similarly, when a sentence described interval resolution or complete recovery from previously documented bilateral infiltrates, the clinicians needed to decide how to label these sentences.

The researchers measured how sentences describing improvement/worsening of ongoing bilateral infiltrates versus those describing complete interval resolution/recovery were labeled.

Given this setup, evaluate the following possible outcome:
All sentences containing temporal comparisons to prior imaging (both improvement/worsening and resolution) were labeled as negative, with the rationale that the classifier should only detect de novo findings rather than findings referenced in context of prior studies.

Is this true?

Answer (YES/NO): NO